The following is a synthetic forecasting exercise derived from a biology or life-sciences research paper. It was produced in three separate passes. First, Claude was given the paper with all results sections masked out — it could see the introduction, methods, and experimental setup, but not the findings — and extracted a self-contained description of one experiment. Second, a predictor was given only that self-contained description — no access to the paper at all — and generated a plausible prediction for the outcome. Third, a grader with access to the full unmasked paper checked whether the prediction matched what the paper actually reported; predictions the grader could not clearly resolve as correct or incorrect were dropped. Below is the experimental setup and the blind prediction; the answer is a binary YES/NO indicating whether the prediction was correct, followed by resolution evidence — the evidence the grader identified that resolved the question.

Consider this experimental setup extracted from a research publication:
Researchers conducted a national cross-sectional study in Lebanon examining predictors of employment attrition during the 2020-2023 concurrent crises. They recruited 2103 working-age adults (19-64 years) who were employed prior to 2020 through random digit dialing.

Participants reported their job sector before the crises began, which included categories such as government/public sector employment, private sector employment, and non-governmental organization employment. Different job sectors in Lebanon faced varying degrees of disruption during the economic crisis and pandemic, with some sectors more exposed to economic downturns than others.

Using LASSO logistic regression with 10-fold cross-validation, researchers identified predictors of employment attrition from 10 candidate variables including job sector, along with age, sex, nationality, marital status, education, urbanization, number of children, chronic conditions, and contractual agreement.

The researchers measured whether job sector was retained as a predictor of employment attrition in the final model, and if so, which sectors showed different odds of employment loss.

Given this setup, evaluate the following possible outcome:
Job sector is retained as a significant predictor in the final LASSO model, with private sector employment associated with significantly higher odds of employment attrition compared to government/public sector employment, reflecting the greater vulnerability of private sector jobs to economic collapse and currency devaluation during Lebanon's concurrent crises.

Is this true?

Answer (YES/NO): YES